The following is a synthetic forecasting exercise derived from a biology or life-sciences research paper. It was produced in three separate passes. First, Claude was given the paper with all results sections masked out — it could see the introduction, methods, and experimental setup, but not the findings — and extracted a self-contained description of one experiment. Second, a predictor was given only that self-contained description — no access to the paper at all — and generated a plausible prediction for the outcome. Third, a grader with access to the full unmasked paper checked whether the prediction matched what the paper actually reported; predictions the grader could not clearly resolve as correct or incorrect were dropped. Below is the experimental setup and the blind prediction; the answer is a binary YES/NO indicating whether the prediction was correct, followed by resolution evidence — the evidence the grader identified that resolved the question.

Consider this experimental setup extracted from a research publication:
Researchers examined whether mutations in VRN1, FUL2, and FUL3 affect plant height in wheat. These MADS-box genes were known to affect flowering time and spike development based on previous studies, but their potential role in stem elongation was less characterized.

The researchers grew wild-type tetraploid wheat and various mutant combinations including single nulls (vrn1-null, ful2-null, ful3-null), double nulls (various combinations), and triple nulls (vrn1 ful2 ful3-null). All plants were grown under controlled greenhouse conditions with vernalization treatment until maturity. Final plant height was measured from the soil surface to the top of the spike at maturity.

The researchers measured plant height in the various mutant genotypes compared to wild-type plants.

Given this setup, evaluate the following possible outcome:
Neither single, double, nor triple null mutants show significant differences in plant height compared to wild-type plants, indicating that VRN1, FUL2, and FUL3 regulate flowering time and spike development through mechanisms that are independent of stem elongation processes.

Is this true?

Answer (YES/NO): NO